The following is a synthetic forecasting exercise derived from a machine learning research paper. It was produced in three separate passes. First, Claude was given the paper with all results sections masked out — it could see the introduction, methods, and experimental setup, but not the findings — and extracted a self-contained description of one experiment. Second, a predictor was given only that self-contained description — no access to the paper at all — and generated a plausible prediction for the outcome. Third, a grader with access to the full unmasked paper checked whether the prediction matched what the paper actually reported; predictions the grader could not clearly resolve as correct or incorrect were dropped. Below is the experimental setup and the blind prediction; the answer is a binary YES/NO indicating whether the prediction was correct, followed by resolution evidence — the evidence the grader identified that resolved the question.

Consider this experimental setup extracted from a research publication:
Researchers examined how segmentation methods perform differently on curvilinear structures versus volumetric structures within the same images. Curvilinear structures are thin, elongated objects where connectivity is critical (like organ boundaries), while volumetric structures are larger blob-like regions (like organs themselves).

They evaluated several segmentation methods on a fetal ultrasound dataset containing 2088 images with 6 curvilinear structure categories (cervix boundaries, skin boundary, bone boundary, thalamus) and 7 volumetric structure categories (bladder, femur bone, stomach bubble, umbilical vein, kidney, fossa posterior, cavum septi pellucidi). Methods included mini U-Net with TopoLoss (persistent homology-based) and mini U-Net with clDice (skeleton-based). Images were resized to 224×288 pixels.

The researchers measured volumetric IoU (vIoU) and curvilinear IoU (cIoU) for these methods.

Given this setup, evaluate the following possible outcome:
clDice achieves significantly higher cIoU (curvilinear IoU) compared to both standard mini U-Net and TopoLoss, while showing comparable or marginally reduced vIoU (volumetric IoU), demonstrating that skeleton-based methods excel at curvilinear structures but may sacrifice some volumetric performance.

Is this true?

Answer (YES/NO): NO